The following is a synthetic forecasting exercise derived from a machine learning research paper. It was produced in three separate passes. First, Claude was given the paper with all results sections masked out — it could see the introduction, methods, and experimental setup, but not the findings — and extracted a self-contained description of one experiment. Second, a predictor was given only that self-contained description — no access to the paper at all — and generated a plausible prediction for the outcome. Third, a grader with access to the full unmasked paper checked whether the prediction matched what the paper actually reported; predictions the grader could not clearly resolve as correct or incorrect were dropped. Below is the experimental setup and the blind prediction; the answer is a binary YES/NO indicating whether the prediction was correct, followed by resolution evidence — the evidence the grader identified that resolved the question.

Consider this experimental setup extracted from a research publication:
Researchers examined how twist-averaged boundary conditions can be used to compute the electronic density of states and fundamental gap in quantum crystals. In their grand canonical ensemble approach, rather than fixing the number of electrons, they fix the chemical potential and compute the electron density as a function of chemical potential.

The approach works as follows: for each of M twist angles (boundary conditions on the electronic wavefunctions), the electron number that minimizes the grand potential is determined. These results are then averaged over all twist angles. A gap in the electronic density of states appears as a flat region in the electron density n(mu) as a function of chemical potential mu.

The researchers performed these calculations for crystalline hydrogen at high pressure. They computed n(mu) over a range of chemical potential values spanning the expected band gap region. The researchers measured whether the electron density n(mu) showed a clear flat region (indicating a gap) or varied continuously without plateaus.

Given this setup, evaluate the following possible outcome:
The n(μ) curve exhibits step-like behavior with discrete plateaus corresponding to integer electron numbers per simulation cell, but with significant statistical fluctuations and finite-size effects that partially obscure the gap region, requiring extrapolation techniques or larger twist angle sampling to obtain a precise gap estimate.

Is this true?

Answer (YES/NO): NO